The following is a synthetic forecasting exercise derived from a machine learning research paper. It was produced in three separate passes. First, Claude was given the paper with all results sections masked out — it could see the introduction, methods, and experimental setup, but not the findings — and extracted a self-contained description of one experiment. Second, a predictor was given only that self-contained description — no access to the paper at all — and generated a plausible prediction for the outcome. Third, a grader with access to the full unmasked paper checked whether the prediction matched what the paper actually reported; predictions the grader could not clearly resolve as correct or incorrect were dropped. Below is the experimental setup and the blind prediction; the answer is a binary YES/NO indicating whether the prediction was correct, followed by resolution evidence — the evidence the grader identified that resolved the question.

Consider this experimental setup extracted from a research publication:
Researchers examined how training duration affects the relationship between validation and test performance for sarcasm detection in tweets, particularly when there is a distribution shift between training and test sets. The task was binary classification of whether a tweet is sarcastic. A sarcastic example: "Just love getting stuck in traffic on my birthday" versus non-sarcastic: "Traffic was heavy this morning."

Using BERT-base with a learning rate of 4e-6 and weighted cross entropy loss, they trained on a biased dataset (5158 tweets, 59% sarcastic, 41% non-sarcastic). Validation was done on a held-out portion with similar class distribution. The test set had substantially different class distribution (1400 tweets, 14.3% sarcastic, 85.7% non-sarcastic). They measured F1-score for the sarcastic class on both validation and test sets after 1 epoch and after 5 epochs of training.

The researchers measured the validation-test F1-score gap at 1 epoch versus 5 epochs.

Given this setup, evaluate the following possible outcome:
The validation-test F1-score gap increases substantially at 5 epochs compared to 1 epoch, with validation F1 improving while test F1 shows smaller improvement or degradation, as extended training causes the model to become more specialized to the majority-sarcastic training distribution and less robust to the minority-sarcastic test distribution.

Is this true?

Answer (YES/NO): YES